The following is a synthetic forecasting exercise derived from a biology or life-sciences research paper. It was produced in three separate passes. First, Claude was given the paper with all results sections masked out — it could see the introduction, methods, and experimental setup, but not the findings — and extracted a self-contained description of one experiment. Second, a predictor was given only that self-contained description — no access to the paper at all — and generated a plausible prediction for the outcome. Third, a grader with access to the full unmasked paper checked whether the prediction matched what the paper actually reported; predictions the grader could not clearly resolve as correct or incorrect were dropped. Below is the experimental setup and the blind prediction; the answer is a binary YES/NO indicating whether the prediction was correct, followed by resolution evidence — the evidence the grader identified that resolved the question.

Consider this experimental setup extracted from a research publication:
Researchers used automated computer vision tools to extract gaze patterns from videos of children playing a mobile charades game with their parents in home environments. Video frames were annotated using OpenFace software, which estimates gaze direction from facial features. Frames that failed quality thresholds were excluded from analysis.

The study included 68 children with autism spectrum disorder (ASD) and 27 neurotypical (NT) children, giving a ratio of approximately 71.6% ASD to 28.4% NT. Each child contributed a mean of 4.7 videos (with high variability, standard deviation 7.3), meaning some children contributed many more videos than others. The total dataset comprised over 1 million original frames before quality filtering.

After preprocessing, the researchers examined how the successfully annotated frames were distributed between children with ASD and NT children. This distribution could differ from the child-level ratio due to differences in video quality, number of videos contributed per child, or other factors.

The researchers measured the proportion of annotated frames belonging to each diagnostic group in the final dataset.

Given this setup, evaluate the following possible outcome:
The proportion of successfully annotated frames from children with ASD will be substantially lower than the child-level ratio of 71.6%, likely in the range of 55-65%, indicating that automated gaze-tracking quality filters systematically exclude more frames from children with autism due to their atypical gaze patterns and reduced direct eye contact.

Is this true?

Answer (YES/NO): NO